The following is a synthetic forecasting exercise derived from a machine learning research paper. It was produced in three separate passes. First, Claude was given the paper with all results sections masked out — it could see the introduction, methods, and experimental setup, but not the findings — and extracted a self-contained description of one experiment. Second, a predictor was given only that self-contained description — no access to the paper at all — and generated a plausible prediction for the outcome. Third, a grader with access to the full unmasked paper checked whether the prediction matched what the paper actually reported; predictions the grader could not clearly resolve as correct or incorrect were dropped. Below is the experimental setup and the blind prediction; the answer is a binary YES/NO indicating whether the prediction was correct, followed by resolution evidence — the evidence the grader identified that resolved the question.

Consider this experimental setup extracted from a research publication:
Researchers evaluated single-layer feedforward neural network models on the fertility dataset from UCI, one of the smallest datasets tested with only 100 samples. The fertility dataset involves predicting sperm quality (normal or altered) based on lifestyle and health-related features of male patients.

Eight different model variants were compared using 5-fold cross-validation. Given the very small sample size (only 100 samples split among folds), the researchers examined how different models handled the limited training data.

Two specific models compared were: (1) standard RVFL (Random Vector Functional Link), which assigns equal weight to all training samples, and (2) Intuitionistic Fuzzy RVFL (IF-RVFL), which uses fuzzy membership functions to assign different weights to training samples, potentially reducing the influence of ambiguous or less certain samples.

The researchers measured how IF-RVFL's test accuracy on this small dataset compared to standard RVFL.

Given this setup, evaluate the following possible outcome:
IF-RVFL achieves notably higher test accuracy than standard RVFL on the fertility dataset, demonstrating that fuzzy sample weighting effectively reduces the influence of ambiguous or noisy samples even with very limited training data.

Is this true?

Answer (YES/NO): NO